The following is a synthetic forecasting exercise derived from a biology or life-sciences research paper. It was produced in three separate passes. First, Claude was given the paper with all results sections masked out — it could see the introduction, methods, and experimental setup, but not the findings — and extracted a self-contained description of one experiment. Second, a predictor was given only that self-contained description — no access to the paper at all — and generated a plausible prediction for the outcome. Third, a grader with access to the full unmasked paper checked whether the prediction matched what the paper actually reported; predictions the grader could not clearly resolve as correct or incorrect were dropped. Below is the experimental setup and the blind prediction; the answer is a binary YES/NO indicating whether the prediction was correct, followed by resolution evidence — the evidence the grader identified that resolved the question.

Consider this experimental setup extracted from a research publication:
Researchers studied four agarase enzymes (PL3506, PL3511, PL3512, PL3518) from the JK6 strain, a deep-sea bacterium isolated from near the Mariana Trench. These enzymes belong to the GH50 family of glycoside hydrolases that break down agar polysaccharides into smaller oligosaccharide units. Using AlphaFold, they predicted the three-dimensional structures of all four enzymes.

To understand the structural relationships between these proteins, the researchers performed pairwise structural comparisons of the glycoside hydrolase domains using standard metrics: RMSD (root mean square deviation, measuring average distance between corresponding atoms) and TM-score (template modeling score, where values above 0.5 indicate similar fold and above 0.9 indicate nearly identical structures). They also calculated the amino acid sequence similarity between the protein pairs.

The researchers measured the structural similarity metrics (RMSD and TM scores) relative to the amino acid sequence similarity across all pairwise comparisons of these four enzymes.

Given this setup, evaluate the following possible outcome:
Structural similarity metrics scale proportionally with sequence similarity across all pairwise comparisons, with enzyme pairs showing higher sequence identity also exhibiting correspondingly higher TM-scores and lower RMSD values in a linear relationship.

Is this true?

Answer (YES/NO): NO